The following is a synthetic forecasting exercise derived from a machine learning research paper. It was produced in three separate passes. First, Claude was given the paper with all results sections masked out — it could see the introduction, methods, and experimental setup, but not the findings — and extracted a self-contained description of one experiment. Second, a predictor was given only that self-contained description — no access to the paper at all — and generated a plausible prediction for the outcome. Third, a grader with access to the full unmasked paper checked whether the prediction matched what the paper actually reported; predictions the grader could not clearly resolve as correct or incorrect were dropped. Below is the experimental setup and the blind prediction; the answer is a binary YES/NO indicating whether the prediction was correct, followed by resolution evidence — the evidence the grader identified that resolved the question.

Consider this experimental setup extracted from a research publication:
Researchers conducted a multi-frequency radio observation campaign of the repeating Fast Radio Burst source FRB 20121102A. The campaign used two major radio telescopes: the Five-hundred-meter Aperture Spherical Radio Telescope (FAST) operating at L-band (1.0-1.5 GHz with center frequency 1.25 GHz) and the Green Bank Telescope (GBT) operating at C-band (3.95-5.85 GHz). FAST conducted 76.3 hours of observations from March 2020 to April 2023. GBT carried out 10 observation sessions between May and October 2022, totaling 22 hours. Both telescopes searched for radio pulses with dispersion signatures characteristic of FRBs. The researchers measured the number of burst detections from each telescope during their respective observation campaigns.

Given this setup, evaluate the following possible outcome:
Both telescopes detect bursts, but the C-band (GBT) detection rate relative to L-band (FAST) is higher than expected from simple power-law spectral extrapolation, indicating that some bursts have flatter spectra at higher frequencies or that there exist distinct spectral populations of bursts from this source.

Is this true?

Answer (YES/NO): NO